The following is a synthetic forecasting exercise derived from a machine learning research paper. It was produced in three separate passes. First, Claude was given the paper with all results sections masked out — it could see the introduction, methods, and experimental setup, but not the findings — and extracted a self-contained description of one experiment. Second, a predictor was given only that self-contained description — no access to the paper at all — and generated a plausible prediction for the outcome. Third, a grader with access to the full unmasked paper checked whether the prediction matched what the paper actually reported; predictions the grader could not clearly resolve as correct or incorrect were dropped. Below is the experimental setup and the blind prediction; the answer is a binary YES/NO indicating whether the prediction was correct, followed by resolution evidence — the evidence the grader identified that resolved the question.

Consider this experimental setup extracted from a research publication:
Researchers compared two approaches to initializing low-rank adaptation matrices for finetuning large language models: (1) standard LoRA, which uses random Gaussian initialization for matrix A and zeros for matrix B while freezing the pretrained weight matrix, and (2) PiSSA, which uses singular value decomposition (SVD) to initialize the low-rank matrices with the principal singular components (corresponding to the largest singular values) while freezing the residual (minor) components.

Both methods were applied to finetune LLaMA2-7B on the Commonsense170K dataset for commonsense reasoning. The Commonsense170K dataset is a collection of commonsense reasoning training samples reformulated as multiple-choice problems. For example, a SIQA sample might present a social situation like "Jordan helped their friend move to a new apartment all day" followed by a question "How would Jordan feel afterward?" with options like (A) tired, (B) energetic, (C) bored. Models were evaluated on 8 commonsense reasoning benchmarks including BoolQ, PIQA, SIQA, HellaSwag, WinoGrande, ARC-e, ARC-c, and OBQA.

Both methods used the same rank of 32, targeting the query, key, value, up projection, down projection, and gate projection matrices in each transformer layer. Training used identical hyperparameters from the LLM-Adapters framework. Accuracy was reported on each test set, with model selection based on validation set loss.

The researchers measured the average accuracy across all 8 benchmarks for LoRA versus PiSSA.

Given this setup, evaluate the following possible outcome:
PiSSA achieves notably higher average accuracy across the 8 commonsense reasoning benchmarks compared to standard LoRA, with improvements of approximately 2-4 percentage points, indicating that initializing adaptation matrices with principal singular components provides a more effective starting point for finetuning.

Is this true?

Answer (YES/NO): NO